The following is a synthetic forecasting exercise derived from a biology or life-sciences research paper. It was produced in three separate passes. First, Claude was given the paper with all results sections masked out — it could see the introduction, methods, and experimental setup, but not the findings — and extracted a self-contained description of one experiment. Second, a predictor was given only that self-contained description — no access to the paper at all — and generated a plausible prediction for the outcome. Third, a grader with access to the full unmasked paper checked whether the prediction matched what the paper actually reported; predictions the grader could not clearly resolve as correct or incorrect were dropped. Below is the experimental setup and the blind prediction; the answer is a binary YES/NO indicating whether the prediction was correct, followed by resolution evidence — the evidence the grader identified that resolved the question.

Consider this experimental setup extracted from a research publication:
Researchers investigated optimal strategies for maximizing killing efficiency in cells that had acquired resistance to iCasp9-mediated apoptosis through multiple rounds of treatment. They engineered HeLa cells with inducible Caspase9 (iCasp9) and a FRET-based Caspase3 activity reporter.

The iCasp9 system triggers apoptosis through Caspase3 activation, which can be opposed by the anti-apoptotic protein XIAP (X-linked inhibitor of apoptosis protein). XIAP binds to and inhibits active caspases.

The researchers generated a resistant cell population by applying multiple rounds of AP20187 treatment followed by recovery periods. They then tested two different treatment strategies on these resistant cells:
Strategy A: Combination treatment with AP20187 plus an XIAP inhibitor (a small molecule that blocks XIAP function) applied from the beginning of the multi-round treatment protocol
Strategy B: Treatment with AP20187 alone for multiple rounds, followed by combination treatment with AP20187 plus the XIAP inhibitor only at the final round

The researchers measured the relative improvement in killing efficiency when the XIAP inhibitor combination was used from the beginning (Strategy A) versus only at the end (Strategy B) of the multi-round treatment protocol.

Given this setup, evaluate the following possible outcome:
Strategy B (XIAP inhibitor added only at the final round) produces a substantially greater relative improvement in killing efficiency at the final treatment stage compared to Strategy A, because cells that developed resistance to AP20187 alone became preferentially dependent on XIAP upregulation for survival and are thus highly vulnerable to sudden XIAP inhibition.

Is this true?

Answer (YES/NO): NO